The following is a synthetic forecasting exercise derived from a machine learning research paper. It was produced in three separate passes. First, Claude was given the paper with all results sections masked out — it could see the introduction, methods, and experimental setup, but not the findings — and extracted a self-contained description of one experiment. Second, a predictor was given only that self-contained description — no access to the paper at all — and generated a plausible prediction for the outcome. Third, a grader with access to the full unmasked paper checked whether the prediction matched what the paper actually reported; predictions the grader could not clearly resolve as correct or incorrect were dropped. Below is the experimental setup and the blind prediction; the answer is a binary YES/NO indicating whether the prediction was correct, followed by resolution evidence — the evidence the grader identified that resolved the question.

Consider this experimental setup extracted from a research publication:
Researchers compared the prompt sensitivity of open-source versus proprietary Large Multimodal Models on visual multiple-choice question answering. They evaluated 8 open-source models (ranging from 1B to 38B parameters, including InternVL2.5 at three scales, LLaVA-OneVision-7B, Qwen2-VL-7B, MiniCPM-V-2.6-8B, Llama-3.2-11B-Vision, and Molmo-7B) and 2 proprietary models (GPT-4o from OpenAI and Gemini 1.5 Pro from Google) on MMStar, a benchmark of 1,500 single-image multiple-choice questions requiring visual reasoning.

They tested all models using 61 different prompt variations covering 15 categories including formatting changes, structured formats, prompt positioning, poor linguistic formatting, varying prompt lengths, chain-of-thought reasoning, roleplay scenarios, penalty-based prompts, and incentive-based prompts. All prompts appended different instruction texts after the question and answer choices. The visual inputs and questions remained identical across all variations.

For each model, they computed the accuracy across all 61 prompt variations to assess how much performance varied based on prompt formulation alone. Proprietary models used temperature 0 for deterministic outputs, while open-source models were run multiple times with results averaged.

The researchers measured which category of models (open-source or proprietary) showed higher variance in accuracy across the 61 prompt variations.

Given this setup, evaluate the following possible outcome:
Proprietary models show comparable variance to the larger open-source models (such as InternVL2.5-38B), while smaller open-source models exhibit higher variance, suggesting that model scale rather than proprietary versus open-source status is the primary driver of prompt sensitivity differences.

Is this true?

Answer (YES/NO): NO